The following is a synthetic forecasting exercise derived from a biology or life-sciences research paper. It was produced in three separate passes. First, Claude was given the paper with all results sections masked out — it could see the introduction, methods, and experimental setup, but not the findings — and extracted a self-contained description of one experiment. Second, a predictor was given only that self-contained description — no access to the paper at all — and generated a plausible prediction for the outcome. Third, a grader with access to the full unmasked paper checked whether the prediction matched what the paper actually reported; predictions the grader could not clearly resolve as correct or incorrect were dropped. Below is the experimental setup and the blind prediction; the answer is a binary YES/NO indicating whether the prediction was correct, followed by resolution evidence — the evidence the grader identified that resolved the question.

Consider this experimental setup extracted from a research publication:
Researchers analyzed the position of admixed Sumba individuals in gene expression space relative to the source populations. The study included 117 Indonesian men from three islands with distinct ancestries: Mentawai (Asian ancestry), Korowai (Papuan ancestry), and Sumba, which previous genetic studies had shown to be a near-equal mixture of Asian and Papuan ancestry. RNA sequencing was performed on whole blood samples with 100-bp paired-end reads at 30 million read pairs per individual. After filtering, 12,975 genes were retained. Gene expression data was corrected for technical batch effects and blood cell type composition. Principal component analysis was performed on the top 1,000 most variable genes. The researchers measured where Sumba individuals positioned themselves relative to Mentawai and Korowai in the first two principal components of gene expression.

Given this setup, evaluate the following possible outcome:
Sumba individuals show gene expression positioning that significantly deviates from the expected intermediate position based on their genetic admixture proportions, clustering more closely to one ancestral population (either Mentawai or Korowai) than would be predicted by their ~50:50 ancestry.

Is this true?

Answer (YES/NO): YES